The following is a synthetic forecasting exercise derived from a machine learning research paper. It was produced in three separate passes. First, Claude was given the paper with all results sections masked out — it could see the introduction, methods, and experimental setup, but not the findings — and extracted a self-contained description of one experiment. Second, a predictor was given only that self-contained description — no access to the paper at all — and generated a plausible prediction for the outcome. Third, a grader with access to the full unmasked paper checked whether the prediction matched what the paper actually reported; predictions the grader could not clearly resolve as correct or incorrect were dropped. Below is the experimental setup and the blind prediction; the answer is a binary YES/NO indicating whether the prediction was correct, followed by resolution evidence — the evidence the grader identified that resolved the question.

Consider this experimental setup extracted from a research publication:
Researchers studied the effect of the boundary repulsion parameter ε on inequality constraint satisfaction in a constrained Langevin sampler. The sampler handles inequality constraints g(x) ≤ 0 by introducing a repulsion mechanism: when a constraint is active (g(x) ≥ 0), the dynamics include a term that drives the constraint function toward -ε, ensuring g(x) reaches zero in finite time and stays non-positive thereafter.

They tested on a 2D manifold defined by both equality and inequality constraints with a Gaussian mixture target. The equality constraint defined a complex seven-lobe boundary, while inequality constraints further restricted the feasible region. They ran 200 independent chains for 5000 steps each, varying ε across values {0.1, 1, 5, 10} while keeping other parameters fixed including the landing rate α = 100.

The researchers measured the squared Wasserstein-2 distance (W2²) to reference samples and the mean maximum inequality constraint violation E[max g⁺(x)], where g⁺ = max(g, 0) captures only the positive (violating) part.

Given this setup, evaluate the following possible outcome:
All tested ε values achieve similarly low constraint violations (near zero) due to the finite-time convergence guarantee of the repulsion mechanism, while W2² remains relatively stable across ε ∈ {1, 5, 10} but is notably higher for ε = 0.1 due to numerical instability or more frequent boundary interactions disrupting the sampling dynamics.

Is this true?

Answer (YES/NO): NO